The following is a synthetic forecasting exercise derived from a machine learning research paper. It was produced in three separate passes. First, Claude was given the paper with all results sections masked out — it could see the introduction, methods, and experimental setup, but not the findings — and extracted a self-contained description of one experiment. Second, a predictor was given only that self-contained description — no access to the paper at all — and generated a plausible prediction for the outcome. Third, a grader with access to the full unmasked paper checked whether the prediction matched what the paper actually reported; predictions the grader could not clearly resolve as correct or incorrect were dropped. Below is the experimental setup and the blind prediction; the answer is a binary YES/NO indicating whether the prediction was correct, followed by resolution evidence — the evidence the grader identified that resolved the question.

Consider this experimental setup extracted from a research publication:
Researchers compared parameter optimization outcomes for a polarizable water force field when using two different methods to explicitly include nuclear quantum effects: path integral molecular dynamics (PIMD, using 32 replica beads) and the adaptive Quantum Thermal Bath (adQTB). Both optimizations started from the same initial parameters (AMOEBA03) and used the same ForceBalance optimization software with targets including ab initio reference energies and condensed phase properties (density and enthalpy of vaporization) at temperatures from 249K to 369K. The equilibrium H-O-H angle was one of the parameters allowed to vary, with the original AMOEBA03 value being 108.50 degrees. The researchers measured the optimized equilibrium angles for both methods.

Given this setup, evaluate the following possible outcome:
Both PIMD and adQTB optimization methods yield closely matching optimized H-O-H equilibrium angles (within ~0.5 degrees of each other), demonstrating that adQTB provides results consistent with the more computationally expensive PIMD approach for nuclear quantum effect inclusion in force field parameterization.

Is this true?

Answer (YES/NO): NO